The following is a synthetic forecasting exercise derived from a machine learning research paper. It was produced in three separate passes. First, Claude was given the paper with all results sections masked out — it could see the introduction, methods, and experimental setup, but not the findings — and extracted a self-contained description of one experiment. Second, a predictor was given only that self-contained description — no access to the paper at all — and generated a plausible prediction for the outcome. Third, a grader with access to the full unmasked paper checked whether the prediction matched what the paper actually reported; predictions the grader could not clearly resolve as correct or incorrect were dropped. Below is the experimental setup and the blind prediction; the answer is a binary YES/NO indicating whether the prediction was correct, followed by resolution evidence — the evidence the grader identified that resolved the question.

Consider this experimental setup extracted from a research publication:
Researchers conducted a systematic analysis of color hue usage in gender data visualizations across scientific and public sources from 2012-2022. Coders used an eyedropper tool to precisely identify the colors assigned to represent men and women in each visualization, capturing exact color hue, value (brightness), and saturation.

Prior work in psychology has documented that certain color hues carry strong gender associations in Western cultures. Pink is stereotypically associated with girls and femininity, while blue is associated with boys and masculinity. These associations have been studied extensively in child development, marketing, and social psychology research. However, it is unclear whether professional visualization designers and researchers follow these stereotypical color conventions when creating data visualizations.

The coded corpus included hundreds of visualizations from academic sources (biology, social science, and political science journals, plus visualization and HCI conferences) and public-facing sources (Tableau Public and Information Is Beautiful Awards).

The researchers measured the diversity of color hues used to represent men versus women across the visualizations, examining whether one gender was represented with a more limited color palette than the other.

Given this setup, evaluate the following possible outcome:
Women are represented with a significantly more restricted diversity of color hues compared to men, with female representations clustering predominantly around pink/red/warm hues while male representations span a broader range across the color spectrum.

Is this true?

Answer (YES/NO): NO